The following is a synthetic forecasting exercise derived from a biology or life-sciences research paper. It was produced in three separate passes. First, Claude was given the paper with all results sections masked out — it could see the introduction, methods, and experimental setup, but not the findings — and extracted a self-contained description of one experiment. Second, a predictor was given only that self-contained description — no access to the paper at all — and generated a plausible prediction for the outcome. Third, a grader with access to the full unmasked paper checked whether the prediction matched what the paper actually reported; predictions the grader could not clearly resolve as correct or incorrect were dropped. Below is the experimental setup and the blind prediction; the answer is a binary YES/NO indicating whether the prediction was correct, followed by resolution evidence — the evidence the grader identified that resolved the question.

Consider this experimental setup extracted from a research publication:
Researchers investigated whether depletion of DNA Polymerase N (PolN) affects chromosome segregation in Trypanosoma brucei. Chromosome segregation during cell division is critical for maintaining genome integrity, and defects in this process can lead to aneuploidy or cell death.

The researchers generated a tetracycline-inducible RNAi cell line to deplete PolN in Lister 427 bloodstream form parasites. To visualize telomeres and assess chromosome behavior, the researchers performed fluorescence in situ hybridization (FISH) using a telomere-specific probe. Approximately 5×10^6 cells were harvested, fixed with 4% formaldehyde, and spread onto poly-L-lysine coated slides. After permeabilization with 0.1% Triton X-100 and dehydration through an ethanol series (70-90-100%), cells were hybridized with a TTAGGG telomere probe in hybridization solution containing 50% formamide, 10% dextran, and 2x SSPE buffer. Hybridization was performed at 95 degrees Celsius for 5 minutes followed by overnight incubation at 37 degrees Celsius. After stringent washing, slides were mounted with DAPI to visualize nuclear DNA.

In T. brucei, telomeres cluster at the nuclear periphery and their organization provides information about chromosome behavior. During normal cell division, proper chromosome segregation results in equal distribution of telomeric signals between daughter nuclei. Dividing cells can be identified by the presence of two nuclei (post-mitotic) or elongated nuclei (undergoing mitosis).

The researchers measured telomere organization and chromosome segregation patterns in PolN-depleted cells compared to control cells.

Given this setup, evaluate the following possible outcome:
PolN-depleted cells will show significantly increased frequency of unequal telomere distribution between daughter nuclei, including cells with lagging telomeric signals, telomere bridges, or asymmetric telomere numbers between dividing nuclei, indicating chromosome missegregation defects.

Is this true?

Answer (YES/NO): YES